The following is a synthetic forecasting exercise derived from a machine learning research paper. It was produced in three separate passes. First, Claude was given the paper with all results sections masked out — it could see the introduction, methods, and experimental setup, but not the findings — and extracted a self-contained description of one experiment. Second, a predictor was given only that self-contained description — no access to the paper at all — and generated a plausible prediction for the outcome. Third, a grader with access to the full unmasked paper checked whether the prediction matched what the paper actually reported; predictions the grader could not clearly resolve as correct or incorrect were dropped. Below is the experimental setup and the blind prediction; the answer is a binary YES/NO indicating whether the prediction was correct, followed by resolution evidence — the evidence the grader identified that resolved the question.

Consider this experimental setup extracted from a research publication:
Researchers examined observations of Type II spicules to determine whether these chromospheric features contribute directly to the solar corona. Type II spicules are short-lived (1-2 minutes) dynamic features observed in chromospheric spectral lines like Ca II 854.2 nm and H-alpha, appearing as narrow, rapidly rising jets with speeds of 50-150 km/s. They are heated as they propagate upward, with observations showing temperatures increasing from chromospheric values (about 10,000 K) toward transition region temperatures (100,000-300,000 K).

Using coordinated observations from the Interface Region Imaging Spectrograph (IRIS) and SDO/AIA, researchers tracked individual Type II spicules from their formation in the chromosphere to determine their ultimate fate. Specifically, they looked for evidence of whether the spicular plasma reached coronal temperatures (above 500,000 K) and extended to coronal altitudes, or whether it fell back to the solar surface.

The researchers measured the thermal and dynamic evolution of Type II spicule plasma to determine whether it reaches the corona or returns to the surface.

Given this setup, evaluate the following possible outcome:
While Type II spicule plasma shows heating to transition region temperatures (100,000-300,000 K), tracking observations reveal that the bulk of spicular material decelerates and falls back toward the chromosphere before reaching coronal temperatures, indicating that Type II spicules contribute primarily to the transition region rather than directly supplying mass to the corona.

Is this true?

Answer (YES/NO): YES